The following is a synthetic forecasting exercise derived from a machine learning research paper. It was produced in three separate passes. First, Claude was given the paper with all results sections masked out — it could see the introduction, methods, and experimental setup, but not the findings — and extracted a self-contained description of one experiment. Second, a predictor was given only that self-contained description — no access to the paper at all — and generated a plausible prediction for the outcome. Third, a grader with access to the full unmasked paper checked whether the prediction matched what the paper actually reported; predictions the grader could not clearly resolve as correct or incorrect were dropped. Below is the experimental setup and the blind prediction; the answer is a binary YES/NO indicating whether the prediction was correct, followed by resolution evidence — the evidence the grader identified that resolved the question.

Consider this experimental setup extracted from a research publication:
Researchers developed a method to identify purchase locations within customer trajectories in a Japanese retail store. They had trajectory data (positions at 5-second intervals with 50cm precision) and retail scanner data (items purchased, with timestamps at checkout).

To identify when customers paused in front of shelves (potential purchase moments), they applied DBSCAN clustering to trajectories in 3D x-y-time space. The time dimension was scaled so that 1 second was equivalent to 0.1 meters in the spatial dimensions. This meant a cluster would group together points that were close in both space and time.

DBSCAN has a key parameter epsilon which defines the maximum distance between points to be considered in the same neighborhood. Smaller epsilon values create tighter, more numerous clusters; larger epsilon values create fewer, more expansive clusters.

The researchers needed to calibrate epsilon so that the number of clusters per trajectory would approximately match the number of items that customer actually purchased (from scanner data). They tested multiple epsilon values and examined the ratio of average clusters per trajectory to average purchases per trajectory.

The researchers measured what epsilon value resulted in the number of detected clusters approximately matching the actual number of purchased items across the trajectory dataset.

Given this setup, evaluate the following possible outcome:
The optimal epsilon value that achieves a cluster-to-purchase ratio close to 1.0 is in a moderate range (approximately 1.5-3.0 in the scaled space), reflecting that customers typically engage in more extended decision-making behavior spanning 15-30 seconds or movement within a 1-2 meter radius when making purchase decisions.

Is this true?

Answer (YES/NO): YES